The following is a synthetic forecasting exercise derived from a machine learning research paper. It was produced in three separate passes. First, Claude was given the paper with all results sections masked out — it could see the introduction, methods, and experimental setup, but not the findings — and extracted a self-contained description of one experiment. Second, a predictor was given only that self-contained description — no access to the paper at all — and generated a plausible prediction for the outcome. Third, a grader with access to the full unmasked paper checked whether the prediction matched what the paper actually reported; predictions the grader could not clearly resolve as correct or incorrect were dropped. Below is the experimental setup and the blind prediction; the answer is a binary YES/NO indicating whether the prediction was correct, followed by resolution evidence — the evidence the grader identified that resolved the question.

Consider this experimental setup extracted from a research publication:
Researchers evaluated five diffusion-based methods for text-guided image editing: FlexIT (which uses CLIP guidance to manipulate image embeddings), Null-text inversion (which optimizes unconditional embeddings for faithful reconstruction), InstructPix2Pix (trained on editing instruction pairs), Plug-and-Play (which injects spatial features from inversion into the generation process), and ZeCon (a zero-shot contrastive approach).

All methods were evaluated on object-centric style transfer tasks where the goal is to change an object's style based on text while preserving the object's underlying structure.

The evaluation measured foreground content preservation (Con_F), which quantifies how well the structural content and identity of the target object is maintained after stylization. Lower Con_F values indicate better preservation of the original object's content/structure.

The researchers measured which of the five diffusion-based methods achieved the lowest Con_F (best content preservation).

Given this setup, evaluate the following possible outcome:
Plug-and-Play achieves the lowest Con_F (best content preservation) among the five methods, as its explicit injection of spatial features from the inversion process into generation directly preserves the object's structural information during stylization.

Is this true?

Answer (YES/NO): NO